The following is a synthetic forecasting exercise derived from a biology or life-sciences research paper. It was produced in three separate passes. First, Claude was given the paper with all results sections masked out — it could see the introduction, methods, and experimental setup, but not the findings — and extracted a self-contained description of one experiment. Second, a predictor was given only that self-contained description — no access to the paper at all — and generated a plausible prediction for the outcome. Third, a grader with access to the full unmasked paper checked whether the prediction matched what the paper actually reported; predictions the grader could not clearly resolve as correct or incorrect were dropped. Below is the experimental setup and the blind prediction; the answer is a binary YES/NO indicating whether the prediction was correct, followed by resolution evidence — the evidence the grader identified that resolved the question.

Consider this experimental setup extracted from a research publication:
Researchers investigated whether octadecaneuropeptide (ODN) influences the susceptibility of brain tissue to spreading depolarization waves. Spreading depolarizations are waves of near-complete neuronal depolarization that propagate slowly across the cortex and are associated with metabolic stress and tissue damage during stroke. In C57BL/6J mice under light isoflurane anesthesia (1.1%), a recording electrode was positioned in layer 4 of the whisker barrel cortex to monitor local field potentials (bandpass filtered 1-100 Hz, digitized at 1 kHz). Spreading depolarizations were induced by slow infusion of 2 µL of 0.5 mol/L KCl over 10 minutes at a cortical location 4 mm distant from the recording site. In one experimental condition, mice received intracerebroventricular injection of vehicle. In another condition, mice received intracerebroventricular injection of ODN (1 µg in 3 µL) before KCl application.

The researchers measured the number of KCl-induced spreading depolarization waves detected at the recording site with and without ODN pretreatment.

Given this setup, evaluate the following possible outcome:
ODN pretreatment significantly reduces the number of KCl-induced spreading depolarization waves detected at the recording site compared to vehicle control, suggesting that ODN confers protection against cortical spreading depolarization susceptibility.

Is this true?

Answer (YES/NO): NO